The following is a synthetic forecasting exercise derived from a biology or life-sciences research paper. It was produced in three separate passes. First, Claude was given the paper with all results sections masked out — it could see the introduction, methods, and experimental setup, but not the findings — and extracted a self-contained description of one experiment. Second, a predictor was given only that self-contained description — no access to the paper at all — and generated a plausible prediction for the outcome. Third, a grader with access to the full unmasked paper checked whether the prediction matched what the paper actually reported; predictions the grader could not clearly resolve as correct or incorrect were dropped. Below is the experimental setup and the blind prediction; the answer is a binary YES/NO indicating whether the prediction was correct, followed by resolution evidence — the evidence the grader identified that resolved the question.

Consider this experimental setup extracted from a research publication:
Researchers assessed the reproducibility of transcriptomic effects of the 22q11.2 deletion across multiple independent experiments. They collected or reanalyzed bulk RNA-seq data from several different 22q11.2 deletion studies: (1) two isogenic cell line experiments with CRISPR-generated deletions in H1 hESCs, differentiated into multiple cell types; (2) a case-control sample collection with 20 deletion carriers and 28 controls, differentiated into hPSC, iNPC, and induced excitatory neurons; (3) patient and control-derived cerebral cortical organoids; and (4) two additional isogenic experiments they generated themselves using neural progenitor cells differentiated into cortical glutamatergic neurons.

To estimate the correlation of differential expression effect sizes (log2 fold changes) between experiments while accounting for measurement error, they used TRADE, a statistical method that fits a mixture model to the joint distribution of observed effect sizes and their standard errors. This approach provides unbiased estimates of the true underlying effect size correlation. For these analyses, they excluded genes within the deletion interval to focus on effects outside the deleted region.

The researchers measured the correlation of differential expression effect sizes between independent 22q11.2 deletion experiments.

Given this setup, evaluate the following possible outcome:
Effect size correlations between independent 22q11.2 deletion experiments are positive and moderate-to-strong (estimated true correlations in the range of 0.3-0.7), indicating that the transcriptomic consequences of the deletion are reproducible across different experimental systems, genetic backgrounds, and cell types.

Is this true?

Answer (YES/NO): NO